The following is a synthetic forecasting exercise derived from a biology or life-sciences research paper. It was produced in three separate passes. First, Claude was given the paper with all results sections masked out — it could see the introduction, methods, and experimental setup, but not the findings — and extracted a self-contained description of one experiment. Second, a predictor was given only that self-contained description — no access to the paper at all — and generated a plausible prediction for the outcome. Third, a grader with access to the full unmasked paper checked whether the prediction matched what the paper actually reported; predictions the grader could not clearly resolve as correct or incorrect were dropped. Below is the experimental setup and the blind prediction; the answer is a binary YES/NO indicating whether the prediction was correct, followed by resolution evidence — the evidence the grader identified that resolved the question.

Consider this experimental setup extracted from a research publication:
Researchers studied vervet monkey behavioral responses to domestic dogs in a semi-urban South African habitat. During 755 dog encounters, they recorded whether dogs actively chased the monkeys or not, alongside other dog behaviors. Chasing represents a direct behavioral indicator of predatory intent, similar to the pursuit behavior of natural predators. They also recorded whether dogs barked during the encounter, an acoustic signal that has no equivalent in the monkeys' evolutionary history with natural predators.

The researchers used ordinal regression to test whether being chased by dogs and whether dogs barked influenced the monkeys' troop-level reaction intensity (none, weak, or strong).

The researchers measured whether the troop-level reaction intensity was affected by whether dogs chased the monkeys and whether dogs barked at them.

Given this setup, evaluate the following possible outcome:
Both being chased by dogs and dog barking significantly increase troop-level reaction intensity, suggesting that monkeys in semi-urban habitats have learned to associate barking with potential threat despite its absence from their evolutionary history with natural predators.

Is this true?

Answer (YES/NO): NO